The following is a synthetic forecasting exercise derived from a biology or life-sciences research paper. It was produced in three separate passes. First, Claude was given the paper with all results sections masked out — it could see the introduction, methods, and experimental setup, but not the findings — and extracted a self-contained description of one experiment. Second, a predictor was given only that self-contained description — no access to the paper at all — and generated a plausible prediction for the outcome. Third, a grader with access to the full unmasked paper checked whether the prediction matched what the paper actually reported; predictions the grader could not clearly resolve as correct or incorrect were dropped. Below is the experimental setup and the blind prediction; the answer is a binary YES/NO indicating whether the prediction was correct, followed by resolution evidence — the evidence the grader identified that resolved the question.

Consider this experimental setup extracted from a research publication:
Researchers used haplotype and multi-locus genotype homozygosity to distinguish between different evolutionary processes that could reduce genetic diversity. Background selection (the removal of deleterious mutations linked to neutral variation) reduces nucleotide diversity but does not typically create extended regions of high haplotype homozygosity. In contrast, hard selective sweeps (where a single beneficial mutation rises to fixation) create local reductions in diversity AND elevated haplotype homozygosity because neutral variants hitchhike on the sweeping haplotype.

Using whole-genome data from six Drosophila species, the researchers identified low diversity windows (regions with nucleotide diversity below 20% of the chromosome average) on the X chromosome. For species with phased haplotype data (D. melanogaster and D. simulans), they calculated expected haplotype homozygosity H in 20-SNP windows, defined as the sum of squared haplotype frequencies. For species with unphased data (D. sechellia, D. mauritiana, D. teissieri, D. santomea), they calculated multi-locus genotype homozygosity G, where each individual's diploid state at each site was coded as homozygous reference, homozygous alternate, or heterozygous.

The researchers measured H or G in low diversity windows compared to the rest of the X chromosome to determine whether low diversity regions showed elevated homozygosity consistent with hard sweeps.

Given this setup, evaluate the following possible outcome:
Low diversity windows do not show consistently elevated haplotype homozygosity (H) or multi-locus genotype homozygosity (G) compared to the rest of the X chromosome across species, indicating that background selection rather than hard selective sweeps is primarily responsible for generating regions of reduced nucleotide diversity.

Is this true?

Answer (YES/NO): NO